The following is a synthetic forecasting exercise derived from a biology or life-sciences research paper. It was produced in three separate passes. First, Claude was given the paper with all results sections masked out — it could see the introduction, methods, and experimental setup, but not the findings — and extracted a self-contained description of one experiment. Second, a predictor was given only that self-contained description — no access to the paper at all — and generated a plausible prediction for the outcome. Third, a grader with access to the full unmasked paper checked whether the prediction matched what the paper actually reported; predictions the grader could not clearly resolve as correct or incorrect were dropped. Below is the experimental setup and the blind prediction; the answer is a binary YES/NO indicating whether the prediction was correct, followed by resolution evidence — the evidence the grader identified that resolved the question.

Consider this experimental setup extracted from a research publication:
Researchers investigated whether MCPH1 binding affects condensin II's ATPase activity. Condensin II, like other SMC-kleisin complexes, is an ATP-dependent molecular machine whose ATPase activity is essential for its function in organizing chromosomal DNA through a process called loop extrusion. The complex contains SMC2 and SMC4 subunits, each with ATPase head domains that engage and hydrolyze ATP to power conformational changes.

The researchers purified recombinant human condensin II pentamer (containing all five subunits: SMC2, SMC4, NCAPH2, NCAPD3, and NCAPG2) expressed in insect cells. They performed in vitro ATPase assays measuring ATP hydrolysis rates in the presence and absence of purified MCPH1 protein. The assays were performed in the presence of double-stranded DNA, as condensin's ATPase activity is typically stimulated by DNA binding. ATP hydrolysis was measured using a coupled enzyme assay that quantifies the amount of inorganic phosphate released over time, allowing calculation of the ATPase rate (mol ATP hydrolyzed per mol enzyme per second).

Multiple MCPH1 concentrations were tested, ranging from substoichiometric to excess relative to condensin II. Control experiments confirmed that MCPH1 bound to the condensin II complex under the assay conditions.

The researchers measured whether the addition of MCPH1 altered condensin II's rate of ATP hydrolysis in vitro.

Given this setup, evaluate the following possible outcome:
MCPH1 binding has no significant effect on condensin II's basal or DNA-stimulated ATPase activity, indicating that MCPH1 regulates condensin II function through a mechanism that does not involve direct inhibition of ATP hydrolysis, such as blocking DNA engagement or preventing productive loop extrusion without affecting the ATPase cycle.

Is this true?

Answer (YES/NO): YES